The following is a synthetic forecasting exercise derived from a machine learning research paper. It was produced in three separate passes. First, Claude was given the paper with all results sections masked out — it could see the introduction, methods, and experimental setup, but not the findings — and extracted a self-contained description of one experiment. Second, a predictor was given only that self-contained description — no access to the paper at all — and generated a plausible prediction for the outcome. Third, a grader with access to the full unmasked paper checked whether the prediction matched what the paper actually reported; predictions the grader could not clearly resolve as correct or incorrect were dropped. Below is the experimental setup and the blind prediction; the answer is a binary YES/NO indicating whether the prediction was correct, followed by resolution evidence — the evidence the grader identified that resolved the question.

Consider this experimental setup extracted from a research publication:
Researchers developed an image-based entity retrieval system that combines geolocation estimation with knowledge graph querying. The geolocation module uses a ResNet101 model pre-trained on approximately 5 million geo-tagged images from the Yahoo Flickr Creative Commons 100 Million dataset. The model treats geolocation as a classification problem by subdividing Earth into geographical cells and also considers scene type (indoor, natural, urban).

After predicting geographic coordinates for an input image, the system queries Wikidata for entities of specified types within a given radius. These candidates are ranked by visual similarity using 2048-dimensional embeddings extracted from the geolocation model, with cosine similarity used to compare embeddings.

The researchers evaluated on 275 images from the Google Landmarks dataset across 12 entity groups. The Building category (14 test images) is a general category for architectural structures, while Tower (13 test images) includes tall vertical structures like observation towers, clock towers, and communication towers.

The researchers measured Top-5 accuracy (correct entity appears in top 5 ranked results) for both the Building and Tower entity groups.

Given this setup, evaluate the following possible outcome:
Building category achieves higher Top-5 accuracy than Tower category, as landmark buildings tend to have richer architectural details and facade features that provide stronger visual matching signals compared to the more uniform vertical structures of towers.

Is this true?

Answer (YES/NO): YES